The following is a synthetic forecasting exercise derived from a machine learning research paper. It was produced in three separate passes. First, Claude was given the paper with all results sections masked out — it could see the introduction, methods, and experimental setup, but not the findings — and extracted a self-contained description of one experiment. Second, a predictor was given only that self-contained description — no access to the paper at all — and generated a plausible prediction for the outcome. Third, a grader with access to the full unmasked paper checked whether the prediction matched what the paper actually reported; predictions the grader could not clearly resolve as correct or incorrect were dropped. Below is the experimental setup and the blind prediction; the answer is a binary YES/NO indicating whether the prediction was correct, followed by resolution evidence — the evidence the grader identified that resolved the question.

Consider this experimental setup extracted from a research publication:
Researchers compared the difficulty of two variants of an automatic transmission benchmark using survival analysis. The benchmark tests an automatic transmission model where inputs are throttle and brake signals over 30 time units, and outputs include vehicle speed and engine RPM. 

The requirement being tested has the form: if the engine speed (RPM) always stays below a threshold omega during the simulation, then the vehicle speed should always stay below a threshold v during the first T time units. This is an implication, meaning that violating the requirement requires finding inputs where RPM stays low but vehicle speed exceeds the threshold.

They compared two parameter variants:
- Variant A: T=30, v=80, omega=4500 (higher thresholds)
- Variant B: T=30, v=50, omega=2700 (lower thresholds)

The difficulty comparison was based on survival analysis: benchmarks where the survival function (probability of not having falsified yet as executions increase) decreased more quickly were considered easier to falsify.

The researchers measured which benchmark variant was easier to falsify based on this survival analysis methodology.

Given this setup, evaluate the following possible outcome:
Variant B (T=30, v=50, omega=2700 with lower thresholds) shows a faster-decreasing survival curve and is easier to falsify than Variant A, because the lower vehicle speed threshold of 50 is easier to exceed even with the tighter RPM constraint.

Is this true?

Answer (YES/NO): NO